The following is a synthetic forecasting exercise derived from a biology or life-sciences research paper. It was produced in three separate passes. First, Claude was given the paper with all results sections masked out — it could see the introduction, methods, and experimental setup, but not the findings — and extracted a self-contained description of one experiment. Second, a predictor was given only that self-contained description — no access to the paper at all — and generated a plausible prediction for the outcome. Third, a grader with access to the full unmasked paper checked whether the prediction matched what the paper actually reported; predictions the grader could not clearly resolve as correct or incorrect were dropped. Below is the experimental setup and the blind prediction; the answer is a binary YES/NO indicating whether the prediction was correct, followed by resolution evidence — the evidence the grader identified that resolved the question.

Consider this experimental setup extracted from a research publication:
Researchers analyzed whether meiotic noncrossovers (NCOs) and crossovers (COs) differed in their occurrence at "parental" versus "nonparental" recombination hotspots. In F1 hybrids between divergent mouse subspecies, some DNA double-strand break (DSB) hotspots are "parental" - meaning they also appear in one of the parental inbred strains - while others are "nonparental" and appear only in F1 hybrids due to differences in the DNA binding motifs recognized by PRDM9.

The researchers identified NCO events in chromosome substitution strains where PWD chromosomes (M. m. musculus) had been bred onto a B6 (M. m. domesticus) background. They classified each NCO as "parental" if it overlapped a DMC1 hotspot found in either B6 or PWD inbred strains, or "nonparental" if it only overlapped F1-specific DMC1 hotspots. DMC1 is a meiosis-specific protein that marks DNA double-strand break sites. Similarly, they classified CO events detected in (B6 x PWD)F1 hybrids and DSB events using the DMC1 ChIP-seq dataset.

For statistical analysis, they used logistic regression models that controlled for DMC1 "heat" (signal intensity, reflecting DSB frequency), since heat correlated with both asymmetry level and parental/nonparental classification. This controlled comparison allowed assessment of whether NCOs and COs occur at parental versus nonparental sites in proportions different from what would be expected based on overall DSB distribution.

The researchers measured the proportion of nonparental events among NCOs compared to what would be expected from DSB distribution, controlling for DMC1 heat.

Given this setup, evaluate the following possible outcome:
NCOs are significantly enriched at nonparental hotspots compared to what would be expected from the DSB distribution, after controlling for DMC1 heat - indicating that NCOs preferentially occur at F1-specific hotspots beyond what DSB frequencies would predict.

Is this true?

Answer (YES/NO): NO